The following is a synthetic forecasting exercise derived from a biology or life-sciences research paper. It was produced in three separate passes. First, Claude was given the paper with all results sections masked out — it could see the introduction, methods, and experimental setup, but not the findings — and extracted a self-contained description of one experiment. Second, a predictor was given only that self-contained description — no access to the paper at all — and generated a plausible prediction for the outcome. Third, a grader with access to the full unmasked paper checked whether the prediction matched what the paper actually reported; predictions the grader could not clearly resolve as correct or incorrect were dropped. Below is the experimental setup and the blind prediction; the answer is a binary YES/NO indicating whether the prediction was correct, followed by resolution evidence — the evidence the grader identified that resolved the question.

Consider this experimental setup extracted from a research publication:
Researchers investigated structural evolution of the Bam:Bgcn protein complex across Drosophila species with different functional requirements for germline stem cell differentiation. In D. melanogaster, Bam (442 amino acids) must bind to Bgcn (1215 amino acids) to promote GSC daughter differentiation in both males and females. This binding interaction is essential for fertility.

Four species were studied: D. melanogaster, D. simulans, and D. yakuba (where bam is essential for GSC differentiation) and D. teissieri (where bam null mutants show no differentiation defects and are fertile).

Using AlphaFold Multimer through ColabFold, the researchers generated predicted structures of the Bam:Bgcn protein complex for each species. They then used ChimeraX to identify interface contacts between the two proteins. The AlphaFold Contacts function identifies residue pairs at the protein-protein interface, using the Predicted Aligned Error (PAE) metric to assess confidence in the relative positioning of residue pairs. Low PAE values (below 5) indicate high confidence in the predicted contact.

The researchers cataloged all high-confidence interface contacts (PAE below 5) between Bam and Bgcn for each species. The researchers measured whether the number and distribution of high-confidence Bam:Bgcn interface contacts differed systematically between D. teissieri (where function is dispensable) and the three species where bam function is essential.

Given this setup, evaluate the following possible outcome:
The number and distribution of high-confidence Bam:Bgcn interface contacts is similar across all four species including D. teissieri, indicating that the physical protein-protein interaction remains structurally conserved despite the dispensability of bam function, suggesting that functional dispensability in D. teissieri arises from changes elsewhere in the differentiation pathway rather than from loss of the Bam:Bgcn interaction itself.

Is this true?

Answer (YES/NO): YES